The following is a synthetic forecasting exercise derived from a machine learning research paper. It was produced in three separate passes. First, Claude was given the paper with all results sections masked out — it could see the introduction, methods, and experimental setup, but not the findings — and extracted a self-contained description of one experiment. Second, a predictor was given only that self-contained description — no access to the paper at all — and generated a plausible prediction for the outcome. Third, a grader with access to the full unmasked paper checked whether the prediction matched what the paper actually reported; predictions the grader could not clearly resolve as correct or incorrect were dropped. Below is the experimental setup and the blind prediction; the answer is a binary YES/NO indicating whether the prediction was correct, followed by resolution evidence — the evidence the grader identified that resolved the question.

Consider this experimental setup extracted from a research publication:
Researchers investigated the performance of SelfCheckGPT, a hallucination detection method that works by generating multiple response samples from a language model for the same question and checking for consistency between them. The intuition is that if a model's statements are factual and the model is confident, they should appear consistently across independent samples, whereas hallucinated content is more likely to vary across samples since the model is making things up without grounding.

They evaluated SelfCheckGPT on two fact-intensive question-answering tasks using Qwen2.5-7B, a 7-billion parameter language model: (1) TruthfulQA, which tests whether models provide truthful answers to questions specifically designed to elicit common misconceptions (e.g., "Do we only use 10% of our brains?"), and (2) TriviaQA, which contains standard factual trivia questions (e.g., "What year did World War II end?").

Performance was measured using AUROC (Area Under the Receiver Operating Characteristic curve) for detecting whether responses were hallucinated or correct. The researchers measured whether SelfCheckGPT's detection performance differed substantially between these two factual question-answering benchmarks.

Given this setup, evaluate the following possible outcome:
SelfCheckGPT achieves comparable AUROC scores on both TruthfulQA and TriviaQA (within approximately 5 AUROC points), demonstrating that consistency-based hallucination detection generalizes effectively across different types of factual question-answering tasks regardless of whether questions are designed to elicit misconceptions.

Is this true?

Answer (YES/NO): NO